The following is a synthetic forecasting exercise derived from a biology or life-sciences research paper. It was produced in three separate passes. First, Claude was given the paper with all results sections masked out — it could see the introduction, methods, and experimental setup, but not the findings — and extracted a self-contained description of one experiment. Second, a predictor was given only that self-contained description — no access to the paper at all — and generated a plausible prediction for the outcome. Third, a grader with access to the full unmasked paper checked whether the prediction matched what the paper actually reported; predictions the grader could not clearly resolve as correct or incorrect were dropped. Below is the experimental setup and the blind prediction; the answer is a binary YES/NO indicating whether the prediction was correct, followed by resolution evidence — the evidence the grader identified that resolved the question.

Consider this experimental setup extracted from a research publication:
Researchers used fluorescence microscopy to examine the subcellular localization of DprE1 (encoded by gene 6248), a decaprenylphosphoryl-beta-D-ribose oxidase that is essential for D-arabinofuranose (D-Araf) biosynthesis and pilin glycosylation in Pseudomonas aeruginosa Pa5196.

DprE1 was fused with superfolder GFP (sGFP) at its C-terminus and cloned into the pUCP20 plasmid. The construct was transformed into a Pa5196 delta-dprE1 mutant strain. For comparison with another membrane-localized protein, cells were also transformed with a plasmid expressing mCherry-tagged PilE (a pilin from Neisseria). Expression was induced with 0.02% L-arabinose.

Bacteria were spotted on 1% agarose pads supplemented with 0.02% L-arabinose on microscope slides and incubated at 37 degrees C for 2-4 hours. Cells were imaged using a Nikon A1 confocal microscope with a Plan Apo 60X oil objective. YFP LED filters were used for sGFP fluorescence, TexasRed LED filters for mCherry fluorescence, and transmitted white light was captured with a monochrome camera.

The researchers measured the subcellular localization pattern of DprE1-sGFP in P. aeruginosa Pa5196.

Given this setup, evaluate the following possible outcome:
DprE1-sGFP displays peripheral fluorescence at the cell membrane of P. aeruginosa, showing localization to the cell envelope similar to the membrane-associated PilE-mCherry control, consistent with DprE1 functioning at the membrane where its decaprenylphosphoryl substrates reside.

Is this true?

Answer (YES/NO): NO